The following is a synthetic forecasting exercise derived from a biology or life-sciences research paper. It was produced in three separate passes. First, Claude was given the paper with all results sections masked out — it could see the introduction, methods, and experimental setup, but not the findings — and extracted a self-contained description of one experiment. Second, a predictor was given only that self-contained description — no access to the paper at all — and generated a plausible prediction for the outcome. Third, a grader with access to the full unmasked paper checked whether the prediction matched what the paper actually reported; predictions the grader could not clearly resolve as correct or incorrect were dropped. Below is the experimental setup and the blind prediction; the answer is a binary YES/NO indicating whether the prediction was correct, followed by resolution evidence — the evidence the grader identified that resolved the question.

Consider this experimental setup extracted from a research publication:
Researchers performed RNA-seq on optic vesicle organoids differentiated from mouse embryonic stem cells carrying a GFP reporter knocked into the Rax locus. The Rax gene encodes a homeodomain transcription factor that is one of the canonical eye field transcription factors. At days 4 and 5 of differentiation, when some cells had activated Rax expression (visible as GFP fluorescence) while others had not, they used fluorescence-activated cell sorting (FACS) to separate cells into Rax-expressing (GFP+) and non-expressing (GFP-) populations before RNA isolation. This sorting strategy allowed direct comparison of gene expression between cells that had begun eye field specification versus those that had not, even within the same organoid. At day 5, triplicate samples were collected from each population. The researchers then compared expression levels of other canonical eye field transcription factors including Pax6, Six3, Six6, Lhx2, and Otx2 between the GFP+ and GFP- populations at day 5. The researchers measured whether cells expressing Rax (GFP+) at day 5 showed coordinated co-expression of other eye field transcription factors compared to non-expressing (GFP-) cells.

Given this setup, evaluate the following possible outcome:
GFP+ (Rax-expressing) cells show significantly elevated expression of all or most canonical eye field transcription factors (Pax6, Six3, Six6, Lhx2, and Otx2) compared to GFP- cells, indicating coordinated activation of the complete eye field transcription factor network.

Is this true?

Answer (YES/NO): NO